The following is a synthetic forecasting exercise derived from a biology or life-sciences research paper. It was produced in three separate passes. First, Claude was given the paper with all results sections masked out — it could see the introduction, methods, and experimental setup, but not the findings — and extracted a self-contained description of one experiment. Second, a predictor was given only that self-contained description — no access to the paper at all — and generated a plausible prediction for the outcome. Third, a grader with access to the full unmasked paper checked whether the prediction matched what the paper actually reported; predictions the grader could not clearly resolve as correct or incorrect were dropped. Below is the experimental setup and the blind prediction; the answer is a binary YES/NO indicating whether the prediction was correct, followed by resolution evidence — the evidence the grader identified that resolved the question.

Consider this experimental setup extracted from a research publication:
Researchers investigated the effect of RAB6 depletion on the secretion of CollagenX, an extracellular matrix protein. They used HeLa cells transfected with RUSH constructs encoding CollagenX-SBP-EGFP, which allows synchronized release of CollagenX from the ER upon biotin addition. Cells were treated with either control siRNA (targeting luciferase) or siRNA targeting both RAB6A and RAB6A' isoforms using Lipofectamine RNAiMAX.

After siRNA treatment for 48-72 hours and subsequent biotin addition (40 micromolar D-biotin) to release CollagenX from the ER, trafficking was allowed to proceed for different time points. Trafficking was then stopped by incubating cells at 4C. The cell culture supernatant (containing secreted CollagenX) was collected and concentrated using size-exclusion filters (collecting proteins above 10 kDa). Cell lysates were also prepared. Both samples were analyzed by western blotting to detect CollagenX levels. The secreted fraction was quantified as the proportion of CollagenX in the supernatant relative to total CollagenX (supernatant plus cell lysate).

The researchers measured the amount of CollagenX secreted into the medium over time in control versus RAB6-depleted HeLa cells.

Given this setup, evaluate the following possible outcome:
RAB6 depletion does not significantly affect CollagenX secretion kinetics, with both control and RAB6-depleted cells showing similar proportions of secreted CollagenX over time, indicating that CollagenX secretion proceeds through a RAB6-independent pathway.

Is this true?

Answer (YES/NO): NO